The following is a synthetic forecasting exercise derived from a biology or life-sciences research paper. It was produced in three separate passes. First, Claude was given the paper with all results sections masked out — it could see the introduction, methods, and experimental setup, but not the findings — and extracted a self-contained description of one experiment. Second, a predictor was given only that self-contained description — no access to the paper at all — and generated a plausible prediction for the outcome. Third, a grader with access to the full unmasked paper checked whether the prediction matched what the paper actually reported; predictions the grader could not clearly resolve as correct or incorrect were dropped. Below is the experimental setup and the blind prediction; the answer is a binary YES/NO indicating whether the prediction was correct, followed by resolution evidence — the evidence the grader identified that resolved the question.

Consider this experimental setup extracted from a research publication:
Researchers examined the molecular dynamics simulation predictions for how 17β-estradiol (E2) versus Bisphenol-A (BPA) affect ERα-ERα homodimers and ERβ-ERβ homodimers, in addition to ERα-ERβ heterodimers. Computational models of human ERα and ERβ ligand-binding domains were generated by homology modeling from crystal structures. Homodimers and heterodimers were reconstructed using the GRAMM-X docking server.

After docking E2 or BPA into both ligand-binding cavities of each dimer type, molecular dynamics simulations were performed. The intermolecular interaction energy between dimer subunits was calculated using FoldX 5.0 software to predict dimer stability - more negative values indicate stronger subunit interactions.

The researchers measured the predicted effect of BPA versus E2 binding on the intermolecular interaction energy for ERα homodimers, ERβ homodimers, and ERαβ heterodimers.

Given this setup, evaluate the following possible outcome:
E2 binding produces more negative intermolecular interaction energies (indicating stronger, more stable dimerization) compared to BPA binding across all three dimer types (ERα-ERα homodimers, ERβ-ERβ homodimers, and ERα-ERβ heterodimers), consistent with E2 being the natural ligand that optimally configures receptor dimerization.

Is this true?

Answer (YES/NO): NO